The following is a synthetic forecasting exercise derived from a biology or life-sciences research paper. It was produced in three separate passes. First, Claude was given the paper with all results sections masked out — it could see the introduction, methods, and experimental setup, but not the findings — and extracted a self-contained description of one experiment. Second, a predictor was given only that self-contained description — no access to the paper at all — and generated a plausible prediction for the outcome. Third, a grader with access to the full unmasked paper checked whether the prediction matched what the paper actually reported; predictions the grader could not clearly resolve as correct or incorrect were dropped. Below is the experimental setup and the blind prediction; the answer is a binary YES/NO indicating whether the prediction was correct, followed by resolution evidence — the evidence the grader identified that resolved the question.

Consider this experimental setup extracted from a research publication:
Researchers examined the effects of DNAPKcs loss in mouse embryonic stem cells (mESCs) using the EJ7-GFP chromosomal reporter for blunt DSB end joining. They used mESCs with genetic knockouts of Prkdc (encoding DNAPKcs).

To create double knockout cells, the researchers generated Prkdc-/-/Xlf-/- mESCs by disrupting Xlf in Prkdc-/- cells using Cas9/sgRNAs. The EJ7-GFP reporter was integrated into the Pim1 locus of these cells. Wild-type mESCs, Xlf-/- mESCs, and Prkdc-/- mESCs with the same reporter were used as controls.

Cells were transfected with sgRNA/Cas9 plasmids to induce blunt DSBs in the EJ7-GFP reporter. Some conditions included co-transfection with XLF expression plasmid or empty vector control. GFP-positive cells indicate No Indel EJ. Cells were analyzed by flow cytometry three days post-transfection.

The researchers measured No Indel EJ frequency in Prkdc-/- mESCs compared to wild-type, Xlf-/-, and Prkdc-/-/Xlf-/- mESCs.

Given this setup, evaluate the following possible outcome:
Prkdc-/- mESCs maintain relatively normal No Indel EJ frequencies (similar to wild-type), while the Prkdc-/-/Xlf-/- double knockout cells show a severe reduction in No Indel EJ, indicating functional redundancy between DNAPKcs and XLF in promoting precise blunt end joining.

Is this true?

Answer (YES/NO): NO